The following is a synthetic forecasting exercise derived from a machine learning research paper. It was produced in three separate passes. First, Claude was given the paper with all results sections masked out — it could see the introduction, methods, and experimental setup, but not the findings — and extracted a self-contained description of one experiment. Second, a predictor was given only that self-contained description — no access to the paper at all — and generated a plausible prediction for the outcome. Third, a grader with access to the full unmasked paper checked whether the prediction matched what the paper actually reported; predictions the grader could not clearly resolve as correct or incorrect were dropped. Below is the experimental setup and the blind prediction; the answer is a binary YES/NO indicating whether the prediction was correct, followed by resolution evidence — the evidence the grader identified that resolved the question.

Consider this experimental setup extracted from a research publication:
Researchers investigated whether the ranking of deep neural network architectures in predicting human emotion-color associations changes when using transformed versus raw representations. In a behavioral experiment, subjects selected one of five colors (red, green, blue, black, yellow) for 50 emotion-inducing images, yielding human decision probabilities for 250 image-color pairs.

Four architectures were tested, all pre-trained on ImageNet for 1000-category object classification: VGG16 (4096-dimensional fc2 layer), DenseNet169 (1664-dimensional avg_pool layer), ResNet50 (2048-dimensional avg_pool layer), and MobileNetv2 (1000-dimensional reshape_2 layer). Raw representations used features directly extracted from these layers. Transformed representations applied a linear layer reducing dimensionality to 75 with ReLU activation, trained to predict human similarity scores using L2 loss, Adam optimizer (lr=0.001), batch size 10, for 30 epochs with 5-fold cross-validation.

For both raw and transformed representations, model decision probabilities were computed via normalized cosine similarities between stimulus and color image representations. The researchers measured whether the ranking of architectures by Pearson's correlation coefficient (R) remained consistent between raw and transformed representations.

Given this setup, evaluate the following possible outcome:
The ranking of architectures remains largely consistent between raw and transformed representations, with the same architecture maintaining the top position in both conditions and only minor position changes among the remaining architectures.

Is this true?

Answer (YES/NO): YES